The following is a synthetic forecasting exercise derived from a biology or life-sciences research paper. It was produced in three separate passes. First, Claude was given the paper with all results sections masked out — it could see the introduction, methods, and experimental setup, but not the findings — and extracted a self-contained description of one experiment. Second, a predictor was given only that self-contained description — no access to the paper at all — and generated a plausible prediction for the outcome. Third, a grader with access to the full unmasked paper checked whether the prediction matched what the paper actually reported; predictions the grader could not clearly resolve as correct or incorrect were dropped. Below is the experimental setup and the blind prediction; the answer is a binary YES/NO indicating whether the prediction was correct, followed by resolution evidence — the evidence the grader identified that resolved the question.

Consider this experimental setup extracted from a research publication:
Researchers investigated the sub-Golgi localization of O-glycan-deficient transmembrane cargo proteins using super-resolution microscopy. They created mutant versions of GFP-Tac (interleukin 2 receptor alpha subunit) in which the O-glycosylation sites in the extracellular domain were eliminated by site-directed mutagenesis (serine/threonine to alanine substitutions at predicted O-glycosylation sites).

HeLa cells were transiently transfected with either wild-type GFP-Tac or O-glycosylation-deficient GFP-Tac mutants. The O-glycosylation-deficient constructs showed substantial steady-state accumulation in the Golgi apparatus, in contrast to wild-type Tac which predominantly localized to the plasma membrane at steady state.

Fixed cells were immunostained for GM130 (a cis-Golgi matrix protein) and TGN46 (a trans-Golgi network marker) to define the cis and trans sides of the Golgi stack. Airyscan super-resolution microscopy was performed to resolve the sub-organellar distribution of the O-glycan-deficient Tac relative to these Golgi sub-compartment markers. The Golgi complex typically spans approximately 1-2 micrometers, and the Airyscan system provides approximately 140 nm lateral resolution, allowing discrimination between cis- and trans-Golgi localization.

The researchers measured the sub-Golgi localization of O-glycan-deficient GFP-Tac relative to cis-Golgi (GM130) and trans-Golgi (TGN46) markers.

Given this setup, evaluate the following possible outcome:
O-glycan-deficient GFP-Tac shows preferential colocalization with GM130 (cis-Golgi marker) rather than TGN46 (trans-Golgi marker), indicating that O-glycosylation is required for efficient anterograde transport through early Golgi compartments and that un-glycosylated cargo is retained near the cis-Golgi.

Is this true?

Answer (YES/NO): NO